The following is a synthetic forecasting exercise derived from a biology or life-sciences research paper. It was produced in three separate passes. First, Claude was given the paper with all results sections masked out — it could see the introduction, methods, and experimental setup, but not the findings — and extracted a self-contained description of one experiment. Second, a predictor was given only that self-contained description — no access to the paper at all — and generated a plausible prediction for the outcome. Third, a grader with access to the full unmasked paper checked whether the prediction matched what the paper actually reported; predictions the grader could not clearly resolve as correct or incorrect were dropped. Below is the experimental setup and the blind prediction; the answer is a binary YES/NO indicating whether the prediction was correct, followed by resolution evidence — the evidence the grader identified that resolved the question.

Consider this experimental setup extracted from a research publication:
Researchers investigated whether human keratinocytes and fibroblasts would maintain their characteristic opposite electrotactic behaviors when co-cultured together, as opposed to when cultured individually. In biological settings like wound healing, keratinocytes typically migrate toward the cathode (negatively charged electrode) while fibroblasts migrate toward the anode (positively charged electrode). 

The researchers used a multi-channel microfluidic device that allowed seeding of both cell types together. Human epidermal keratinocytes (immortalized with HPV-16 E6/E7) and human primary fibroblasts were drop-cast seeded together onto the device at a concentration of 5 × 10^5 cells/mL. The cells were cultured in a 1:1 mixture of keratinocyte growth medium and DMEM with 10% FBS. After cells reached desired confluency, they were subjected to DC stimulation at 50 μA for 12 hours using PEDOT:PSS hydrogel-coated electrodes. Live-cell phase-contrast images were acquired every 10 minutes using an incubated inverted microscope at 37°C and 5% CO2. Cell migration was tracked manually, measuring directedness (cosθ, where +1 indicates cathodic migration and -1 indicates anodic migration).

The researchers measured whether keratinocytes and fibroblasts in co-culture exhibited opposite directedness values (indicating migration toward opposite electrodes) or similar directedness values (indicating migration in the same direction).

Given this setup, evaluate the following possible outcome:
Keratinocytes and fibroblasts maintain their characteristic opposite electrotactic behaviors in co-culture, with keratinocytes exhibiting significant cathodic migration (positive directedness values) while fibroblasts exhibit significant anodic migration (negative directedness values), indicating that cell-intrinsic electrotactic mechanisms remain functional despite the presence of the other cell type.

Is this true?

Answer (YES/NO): YES